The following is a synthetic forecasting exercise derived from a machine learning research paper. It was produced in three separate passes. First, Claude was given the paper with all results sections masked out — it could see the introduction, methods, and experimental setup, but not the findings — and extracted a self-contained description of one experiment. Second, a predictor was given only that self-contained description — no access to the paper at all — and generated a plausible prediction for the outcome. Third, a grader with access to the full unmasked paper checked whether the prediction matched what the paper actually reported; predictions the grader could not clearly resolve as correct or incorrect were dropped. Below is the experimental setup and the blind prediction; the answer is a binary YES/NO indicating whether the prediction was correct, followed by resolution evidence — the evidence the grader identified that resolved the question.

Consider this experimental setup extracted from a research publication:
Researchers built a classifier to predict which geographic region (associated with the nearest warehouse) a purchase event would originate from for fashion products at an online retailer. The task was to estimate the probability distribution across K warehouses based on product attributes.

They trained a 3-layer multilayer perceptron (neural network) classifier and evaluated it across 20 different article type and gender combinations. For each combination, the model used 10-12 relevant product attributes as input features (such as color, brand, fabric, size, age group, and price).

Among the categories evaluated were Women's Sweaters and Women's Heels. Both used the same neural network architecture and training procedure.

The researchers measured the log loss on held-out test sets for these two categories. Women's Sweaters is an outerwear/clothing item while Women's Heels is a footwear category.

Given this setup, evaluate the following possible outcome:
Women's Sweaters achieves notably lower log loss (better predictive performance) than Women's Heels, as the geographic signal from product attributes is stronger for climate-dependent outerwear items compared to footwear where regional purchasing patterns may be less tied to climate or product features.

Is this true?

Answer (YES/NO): YES